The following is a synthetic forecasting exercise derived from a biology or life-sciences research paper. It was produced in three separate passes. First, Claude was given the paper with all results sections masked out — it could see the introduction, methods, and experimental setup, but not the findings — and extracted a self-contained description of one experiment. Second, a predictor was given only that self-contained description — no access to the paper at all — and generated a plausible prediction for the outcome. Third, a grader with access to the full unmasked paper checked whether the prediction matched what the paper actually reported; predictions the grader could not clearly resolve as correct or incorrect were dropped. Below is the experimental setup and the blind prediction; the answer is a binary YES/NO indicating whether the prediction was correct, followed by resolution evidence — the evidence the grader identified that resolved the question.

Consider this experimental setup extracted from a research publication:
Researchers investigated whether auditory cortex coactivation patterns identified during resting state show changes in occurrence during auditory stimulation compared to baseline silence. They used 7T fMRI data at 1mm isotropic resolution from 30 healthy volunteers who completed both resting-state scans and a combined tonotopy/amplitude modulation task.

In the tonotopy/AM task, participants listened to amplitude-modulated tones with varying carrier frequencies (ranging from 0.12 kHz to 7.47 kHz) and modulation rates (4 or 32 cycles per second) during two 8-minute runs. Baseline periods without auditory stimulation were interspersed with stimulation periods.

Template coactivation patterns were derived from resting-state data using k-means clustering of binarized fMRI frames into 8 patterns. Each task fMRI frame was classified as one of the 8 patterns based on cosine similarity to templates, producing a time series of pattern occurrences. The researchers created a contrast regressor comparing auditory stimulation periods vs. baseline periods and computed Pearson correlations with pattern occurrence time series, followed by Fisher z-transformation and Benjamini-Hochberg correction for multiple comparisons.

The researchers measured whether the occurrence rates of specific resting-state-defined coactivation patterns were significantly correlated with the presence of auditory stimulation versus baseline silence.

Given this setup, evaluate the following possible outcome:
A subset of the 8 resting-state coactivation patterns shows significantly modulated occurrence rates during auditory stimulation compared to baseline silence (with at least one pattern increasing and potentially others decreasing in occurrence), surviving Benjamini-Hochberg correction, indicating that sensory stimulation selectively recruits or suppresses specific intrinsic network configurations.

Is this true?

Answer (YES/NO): YES